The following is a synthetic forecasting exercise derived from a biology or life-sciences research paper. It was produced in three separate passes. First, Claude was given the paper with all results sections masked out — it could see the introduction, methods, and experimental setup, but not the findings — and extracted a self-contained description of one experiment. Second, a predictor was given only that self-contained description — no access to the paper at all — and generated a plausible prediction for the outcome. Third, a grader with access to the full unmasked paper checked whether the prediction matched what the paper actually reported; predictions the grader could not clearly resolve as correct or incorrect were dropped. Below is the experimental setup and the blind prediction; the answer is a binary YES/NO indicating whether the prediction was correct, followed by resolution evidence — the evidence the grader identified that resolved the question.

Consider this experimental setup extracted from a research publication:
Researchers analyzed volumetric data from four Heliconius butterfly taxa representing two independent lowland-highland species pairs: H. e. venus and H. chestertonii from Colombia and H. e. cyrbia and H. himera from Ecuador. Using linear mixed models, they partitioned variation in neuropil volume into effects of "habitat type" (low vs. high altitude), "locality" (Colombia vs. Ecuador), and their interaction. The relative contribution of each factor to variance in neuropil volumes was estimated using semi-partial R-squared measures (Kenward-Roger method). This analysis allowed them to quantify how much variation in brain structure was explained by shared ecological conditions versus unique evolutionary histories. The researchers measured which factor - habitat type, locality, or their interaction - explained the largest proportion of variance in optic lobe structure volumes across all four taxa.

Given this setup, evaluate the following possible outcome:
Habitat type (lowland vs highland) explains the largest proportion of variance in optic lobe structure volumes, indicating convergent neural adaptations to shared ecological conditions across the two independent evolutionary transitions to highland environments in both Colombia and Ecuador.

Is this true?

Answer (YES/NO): NO